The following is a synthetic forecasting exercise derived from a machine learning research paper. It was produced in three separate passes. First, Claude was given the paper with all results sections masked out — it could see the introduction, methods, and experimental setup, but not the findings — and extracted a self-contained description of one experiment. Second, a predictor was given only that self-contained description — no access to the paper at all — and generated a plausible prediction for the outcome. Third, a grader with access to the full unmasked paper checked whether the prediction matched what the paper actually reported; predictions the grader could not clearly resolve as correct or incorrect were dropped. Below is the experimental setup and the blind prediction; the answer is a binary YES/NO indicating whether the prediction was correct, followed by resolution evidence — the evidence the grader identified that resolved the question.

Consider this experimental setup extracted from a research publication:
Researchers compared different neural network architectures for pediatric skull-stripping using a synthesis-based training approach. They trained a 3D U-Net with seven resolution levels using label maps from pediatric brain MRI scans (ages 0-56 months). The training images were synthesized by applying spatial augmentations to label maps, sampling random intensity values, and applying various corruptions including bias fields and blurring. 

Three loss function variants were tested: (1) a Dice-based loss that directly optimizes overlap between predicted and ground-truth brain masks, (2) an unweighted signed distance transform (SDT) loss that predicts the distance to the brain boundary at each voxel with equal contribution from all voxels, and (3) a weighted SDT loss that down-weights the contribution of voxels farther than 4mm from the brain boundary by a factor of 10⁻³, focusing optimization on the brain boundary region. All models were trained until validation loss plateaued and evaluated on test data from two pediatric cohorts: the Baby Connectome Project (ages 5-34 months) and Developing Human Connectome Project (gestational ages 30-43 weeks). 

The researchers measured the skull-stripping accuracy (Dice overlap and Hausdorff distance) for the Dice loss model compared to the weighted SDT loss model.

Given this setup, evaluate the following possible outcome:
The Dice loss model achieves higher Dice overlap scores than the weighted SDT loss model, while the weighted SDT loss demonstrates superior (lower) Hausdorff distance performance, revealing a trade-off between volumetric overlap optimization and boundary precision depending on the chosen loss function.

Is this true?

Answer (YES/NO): NO